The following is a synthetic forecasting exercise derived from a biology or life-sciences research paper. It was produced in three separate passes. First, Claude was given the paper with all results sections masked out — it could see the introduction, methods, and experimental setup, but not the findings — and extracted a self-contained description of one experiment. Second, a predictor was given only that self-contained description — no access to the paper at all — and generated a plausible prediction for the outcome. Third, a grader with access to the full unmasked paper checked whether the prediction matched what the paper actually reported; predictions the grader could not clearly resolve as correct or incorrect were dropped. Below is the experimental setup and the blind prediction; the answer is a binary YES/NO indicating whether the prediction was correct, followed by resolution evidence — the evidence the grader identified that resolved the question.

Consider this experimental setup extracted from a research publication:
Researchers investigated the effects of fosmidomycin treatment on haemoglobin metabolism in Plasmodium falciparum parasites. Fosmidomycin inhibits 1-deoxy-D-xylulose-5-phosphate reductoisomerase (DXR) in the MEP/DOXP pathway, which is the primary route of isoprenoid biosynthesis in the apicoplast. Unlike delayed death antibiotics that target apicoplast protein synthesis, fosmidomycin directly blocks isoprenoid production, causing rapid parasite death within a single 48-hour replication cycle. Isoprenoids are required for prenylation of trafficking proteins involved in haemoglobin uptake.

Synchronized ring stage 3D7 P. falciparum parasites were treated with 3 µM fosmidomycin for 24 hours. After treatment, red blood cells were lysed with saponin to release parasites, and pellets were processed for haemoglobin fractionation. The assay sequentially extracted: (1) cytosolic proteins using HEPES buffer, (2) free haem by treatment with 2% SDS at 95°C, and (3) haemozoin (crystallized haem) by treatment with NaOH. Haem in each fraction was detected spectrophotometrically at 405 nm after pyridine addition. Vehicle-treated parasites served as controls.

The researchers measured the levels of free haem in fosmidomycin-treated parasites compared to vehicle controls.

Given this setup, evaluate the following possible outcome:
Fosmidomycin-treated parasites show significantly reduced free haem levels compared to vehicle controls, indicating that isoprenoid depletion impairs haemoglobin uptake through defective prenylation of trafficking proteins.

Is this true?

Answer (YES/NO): NO